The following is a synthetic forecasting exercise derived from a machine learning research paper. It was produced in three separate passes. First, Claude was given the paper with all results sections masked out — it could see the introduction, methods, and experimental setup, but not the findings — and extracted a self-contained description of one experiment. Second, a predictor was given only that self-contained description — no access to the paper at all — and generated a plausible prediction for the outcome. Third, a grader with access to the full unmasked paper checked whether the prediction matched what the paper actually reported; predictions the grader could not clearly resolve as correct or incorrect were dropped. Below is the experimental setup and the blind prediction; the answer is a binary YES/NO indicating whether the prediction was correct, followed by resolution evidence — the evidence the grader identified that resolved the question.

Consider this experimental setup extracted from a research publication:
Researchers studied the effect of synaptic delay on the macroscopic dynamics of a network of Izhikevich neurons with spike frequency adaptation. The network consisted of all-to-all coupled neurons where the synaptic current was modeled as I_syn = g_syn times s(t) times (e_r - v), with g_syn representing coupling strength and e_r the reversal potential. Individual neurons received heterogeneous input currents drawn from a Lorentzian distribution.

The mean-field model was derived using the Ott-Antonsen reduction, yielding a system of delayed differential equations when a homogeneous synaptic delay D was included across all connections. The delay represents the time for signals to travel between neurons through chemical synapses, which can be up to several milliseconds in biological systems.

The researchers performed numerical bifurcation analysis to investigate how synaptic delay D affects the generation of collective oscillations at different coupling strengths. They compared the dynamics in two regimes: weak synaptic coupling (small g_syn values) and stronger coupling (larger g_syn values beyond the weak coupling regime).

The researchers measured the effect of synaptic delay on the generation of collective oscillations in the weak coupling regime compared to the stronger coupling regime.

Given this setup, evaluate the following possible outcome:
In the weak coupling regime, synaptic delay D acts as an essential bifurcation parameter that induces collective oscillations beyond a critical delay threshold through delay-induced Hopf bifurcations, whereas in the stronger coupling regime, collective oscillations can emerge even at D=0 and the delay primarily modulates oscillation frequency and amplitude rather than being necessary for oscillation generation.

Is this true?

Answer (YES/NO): NO